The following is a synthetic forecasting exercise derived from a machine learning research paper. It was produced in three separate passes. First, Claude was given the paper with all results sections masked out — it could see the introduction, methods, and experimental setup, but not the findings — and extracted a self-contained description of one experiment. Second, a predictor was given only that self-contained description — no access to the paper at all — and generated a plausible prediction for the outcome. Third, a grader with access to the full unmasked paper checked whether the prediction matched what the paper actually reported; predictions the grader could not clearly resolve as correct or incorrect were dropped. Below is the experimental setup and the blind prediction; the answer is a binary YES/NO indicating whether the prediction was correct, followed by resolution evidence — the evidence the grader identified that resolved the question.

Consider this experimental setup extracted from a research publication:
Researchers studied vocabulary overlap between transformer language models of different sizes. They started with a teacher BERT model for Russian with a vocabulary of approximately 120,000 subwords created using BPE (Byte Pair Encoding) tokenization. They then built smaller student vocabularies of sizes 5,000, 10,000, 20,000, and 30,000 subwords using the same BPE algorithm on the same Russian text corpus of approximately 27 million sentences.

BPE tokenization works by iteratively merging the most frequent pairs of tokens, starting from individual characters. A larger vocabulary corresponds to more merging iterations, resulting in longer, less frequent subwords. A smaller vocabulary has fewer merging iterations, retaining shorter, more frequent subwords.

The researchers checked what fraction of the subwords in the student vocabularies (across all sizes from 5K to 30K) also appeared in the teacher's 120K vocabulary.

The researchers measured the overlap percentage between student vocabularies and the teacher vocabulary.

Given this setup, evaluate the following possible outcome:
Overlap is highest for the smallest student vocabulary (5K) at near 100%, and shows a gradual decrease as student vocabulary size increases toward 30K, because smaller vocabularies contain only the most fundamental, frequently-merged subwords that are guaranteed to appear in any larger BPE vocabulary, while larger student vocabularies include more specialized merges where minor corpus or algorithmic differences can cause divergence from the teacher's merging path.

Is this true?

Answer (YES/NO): NO